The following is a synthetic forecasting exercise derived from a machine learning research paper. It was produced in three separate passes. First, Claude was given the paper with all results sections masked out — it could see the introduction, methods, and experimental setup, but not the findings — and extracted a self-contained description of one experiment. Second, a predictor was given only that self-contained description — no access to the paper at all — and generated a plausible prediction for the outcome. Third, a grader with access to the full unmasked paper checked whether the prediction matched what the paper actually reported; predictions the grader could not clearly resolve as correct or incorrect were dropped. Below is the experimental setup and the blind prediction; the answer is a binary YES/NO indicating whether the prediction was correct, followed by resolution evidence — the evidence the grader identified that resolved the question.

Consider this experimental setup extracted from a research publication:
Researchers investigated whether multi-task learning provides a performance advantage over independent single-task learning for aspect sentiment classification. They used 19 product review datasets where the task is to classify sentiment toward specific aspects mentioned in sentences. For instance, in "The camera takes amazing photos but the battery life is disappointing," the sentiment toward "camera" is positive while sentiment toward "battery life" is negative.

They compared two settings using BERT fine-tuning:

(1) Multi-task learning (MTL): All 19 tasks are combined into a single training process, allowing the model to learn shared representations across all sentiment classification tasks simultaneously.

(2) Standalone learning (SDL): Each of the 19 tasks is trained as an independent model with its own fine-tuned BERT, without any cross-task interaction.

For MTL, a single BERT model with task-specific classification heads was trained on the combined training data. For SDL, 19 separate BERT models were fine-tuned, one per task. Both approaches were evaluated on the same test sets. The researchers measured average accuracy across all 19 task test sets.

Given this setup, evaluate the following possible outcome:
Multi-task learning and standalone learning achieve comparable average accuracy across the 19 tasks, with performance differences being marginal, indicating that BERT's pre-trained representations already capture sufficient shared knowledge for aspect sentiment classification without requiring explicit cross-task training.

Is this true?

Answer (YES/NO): NO